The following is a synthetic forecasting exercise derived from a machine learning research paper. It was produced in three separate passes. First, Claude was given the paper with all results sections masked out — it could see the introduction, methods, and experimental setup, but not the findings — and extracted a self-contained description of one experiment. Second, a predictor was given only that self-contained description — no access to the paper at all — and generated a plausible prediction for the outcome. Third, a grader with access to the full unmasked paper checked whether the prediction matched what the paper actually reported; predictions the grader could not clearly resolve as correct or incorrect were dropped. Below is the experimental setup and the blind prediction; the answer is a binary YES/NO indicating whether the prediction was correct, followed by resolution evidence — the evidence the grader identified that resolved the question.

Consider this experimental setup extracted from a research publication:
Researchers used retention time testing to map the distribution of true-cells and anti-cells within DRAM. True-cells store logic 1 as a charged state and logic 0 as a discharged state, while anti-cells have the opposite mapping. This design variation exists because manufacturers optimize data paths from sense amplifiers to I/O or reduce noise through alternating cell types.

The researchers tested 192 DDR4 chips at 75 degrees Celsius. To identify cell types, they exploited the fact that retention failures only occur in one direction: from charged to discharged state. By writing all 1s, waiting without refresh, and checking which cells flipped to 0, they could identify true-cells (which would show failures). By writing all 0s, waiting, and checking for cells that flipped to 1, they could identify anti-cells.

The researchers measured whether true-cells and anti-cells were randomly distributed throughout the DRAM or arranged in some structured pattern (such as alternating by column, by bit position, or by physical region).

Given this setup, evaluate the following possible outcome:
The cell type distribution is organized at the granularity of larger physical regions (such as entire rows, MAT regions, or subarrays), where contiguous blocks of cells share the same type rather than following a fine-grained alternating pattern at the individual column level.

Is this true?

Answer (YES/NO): YES